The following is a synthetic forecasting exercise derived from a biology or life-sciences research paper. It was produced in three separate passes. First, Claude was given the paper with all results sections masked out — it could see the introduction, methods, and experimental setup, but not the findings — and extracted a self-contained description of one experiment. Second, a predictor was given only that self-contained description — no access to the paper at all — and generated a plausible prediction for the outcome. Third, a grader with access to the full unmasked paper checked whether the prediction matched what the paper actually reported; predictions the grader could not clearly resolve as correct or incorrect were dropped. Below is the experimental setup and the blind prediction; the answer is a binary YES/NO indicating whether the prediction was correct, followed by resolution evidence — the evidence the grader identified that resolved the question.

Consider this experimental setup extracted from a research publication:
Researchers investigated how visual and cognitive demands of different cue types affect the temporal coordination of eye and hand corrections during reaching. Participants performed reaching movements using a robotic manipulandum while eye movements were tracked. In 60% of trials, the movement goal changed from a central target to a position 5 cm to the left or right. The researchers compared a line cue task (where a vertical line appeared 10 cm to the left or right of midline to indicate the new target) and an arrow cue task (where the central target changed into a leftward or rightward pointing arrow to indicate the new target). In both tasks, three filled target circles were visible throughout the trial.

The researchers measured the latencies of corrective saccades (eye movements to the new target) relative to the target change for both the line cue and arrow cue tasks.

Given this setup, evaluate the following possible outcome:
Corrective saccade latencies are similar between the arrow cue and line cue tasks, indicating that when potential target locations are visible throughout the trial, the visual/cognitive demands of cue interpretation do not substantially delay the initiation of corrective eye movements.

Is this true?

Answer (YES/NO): NO